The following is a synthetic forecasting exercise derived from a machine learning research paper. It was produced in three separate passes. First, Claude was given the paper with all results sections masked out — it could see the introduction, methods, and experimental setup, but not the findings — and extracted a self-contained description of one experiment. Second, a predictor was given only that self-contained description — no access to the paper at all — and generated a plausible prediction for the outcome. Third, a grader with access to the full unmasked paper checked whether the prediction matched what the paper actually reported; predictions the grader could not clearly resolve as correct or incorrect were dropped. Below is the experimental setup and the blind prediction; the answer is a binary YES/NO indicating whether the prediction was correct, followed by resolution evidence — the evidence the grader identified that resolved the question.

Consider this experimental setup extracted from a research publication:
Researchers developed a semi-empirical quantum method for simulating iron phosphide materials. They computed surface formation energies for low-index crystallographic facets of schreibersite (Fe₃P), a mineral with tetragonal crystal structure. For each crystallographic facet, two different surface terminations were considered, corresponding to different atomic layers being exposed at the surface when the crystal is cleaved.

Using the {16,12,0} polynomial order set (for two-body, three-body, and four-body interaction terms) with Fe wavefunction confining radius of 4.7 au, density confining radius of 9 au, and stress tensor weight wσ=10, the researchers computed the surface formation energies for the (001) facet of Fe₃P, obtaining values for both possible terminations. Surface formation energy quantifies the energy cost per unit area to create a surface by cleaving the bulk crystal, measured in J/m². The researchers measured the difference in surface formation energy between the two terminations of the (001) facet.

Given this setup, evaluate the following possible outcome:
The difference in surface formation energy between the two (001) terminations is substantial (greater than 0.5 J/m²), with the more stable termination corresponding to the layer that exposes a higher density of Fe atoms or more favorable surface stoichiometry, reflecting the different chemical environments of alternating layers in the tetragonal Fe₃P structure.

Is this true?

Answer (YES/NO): NO